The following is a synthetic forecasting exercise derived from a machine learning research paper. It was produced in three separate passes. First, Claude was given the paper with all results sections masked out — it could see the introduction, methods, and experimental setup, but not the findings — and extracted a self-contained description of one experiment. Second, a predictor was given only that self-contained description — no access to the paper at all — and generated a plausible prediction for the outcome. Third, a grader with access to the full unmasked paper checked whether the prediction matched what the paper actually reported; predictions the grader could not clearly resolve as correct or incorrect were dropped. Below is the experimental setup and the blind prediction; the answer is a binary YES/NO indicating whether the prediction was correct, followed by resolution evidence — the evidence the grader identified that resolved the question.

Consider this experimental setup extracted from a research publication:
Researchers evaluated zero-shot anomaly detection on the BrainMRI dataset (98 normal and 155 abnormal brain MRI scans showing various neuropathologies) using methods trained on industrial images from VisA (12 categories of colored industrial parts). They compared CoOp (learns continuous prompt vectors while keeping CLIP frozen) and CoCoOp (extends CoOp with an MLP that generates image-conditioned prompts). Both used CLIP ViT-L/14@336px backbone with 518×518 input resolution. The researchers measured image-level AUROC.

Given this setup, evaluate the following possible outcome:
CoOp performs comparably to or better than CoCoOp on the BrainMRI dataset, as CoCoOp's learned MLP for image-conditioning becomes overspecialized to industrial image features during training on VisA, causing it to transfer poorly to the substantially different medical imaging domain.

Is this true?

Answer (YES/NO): YES